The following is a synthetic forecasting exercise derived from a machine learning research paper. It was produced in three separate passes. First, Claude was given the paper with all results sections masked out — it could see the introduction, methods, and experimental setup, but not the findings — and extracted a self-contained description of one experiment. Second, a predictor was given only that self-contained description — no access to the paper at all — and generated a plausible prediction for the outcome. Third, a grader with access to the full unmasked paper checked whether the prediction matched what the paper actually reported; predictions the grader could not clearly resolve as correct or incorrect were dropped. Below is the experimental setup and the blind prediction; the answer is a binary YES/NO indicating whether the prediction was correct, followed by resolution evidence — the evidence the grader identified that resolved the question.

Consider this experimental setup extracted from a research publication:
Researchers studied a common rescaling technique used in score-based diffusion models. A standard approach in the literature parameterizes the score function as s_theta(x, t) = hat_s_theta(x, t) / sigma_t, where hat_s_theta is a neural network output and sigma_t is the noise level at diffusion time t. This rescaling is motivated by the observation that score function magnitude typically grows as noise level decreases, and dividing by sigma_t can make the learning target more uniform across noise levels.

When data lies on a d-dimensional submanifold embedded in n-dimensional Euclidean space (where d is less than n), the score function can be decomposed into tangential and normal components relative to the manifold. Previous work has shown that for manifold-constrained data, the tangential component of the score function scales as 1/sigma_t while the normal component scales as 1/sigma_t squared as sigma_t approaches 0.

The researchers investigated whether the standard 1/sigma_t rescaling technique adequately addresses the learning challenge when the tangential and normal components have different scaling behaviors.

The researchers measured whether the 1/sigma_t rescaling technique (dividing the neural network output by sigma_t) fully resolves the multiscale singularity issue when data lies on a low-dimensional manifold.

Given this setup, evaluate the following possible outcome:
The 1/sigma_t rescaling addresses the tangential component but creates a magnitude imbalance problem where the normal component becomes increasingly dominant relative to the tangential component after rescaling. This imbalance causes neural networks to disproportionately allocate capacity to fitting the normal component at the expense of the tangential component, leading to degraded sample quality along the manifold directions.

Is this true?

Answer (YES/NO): NO